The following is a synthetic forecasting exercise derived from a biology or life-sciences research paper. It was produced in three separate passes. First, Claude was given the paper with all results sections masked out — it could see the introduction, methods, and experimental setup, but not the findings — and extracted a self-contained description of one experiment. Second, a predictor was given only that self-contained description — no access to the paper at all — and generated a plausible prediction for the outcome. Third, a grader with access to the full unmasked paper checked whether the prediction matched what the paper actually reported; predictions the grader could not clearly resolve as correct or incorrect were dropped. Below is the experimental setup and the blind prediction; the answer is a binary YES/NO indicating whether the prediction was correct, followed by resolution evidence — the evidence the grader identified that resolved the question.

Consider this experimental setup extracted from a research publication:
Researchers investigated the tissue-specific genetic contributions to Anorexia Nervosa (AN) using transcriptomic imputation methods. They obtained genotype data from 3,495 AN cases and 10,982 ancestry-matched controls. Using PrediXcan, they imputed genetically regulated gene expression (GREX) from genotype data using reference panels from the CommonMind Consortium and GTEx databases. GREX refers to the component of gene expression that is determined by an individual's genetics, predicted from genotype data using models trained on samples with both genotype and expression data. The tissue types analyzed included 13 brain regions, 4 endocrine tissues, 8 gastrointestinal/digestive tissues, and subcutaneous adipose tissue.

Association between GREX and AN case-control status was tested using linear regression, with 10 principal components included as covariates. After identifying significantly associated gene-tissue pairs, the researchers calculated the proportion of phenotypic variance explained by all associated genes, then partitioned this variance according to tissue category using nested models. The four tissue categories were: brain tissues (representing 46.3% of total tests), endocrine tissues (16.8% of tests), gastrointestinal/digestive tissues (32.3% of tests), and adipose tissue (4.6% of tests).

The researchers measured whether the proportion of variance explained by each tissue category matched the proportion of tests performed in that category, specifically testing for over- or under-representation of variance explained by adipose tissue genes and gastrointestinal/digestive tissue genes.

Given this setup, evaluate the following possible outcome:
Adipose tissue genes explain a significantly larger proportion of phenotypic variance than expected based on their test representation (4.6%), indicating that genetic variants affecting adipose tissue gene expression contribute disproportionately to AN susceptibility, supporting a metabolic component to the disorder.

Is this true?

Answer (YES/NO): YES